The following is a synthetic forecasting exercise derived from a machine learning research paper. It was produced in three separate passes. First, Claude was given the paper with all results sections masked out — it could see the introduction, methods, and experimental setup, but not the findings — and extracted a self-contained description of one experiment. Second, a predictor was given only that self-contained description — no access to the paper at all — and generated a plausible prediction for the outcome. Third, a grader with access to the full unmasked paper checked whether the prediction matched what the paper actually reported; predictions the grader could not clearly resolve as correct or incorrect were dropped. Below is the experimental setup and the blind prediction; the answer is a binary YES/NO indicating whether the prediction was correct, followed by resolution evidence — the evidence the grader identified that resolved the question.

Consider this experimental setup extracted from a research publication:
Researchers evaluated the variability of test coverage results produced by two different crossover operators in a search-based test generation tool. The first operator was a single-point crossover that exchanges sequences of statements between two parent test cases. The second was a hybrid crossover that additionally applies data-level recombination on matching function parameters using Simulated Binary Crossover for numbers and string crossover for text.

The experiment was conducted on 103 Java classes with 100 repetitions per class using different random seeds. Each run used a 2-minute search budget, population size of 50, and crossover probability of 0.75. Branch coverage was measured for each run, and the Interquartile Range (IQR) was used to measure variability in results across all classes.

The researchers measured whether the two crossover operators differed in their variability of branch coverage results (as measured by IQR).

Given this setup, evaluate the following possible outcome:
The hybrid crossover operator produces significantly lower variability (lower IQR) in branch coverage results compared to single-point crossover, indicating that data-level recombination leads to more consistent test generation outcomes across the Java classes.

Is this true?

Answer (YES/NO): NO